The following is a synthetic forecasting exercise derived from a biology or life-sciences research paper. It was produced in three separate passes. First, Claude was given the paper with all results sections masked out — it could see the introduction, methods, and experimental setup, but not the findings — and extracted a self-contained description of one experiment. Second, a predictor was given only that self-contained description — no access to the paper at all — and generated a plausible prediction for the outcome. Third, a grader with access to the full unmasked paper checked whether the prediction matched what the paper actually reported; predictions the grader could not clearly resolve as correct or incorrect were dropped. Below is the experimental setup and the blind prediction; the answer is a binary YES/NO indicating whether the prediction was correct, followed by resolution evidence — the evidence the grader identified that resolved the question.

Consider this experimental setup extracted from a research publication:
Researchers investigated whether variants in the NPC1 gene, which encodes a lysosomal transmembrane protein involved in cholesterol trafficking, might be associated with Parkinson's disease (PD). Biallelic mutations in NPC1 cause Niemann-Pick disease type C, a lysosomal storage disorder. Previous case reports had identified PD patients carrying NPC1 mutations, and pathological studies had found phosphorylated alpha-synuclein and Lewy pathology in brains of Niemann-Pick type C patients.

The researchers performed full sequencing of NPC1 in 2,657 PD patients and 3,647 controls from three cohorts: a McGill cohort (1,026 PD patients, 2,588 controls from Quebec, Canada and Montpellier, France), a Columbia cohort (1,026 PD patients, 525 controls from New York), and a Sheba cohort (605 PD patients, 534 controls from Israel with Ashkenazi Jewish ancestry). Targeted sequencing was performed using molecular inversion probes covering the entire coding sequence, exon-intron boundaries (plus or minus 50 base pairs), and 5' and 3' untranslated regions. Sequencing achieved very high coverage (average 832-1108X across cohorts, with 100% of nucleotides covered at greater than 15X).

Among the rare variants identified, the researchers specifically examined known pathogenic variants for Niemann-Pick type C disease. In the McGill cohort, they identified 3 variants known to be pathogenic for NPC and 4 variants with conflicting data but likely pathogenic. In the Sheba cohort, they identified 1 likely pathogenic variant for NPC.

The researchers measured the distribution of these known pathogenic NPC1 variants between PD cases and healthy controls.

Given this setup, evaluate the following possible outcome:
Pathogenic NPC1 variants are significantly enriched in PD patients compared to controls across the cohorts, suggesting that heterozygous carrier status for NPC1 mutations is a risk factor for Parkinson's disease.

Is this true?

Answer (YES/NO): NO